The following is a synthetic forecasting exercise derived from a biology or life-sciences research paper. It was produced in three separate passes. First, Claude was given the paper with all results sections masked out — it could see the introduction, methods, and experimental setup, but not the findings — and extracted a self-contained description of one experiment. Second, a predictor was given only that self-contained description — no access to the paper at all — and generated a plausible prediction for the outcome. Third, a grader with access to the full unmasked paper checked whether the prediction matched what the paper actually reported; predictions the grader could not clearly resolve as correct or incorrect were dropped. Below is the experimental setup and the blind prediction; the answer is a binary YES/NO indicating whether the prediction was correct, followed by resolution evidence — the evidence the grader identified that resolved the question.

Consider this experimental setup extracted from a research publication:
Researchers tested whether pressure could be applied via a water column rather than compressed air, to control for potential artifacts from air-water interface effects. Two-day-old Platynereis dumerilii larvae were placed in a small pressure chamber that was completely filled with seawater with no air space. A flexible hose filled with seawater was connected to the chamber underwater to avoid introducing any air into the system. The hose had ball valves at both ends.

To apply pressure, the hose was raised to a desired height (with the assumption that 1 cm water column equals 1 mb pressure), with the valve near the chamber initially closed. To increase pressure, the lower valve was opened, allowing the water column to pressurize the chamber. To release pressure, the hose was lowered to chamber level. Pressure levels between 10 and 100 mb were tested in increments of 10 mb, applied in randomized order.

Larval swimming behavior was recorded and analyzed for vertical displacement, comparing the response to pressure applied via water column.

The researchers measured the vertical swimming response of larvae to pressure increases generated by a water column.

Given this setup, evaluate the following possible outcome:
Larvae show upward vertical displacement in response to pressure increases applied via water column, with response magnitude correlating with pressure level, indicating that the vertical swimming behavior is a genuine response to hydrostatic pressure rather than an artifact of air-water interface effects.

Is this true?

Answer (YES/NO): YES